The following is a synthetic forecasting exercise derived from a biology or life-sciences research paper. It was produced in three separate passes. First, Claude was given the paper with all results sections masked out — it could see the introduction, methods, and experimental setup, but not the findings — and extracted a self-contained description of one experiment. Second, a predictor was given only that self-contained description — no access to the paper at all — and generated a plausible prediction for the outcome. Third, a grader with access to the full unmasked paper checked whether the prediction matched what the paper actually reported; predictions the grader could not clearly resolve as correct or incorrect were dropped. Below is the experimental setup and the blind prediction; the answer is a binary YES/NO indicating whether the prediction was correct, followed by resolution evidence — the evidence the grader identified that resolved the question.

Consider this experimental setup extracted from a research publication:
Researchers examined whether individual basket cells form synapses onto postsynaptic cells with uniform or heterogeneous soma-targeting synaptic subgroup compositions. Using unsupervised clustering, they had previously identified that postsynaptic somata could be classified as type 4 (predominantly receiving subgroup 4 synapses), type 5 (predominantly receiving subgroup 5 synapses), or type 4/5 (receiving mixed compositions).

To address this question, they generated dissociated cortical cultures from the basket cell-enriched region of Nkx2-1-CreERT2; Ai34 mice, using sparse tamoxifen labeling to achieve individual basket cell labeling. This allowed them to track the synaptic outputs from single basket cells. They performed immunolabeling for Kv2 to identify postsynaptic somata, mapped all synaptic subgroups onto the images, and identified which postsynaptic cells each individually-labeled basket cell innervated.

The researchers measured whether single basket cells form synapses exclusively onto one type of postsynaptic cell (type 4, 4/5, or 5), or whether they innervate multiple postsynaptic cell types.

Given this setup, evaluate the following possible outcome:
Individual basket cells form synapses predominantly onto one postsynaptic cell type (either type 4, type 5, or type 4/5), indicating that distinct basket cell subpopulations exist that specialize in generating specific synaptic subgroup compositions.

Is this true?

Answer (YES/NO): NO